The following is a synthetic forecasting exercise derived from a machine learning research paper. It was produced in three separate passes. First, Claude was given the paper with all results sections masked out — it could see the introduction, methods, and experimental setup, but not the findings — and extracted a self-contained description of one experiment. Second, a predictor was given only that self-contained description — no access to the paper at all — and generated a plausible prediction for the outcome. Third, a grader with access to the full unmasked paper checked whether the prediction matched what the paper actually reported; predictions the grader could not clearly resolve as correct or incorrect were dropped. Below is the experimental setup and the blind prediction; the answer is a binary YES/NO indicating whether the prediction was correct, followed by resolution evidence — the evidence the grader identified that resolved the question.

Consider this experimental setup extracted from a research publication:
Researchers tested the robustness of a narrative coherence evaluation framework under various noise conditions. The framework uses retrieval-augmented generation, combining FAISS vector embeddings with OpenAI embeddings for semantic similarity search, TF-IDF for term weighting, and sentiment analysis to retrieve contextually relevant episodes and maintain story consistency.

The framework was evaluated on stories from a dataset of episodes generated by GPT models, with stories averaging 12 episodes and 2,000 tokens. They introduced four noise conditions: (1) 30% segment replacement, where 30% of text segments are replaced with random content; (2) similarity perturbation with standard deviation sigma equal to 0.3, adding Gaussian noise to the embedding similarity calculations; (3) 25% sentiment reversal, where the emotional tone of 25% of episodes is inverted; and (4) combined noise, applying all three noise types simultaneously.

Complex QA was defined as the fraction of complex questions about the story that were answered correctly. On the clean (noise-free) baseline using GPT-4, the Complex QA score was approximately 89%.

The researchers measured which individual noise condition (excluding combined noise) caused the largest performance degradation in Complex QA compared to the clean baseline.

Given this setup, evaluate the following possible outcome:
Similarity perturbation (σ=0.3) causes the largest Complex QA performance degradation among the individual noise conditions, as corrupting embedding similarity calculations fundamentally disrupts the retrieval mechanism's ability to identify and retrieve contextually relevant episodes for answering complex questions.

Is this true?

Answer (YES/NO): NO